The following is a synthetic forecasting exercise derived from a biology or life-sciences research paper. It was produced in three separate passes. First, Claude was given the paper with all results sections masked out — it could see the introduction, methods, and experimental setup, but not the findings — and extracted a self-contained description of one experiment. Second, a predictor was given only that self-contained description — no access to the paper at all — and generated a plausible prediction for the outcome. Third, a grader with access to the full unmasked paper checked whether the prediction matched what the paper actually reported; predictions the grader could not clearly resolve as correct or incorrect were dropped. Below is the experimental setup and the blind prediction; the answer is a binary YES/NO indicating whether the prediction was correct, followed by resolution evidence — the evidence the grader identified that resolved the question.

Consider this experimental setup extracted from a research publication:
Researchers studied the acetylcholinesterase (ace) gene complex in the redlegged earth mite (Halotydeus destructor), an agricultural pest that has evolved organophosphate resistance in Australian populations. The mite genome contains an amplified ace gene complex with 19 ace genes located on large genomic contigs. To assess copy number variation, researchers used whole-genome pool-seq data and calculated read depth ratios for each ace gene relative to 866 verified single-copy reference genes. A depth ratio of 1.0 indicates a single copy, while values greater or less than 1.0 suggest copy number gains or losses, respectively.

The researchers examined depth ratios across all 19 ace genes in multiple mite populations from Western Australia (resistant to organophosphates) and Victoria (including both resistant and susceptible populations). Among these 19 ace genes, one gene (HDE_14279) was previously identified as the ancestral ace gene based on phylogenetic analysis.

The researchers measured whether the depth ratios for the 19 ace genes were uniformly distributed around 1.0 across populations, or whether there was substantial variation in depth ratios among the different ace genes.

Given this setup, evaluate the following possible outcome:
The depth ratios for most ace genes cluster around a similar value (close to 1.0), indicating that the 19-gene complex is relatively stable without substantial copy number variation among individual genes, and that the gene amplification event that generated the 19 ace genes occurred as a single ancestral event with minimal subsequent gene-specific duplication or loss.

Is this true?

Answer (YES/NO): NO